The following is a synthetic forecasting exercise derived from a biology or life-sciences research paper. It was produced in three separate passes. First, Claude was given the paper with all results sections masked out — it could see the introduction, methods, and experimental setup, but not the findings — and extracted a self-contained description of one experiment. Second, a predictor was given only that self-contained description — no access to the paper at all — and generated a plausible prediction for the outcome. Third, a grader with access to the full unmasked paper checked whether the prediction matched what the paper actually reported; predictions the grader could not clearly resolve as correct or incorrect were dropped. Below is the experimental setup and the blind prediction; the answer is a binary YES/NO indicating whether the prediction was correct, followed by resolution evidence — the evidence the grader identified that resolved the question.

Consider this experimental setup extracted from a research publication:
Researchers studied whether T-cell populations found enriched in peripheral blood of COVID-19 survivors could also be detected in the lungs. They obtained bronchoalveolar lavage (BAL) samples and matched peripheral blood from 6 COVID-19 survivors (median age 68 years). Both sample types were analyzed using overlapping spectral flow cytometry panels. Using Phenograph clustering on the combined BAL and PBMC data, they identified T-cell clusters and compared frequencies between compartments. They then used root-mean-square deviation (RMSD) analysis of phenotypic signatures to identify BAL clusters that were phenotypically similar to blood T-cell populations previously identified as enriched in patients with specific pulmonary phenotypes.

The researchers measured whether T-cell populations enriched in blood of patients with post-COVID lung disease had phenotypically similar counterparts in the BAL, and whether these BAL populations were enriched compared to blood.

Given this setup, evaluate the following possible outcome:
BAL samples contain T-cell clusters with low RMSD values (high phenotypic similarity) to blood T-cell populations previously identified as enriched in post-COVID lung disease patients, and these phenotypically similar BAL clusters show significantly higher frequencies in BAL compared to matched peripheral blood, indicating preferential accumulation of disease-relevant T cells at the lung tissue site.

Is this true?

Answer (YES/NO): YES